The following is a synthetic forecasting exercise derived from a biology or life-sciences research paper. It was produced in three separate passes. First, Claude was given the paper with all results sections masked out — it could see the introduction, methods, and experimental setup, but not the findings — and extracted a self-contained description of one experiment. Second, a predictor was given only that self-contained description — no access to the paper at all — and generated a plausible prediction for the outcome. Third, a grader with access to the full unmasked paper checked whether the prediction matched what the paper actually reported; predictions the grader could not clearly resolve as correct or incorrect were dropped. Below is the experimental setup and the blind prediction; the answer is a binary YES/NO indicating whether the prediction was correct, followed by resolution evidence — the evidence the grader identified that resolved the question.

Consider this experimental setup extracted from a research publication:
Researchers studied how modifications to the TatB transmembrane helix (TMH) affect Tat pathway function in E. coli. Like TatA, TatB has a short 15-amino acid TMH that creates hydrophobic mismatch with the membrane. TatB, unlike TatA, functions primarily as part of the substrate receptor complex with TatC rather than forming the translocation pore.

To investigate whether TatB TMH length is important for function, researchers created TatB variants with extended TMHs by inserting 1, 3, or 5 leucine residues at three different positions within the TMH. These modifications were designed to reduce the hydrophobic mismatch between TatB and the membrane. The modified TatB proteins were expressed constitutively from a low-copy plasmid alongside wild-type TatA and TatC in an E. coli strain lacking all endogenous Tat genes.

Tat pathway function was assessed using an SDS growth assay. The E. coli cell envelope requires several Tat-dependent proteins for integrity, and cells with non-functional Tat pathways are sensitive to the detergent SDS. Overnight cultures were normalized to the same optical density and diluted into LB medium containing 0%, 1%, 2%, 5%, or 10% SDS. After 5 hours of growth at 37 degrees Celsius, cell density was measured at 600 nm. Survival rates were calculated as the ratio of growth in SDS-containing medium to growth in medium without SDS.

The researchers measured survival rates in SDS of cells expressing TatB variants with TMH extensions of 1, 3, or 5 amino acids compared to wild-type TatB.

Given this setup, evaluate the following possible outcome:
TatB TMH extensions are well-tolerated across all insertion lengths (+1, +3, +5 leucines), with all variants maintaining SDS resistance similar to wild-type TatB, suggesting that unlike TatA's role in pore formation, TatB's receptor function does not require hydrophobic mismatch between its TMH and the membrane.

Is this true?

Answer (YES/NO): NO